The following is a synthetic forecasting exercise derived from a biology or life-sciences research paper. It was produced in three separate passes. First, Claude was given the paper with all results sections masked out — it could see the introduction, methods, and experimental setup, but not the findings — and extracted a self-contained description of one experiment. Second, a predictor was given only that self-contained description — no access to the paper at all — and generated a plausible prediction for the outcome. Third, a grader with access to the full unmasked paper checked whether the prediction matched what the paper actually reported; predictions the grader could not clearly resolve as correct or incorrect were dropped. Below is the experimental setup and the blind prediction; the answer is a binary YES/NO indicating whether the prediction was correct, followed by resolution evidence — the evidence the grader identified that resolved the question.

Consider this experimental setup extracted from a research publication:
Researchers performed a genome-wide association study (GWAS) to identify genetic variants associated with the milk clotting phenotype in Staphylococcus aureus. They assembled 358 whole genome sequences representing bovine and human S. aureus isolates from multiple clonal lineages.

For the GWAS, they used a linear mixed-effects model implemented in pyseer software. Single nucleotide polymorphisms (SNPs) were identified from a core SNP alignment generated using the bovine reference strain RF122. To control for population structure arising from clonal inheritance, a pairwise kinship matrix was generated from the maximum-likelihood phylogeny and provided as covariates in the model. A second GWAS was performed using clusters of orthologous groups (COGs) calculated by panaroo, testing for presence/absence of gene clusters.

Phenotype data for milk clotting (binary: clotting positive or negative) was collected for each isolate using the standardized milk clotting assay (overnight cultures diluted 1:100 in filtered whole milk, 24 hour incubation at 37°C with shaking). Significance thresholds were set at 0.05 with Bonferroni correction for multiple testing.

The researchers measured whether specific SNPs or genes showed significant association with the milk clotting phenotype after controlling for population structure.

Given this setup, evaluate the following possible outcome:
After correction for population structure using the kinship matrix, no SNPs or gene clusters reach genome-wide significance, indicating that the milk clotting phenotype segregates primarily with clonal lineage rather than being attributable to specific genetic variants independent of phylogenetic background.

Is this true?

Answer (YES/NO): YES